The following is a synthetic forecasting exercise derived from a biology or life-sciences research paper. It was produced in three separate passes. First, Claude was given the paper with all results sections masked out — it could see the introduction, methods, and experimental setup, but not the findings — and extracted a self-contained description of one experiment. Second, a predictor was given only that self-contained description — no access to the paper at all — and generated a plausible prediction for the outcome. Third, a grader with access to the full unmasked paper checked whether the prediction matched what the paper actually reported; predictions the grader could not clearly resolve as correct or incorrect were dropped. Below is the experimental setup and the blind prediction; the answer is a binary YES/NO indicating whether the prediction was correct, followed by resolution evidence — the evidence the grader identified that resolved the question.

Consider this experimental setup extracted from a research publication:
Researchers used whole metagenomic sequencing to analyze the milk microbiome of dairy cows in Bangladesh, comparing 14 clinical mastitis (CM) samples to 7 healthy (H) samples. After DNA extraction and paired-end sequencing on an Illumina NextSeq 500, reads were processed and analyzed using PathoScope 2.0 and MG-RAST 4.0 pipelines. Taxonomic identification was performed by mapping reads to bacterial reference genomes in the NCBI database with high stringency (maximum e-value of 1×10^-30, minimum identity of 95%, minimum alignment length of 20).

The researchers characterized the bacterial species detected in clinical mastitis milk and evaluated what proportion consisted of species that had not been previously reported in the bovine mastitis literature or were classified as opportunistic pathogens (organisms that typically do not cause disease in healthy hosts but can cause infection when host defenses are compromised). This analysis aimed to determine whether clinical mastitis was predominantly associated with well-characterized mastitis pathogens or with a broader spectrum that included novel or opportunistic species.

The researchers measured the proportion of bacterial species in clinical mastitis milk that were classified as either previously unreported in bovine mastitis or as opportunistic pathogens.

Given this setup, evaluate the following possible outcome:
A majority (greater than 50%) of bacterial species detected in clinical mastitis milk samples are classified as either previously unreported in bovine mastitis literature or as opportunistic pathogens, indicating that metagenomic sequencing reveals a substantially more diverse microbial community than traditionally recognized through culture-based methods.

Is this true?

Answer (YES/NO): YES